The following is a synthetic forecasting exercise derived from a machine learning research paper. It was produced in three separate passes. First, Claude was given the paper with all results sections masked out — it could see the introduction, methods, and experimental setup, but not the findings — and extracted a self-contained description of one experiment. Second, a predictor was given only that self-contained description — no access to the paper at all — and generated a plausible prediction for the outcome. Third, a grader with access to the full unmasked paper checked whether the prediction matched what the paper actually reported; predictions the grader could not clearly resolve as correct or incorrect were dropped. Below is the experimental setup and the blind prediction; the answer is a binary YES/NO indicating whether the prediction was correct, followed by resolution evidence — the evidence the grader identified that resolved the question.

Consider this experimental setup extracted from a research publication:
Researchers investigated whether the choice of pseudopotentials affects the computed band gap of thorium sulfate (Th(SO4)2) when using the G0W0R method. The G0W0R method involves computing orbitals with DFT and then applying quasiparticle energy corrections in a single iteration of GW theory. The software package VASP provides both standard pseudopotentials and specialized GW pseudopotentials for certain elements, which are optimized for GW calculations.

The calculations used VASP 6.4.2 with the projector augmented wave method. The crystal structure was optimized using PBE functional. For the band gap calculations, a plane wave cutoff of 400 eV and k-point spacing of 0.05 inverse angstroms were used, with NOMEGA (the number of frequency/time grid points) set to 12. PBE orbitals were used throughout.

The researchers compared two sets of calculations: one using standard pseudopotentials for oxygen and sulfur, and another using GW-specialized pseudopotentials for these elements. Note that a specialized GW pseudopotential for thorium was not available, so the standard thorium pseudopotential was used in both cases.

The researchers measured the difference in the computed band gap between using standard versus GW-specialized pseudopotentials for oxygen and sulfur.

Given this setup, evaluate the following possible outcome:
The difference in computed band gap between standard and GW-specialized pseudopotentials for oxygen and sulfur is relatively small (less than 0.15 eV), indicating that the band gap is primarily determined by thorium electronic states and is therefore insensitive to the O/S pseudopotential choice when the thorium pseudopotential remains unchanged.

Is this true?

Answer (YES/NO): YES